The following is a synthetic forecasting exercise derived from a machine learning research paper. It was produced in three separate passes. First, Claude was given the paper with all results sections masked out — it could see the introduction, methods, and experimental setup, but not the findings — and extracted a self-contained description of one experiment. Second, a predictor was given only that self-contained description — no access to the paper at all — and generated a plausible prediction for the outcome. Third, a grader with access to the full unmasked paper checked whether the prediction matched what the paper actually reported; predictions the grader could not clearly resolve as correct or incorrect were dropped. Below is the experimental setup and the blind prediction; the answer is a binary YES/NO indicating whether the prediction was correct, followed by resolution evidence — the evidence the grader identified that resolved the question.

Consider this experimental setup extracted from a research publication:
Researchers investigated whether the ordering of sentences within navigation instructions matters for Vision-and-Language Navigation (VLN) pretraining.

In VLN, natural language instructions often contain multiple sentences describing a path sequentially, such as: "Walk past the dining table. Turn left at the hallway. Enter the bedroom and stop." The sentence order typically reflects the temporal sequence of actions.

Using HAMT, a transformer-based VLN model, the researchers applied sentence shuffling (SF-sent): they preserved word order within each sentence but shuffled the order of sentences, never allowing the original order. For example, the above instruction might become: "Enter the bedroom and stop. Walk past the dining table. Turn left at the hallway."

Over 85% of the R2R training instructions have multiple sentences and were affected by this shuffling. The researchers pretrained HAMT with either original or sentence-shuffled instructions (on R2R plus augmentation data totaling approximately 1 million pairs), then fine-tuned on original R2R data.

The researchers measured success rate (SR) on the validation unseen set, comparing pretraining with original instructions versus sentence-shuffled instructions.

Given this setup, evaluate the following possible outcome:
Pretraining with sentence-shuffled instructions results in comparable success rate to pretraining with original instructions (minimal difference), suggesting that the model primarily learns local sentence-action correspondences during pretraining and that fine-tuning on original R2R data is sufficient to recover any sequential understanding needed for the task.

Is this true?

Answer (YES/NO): YES